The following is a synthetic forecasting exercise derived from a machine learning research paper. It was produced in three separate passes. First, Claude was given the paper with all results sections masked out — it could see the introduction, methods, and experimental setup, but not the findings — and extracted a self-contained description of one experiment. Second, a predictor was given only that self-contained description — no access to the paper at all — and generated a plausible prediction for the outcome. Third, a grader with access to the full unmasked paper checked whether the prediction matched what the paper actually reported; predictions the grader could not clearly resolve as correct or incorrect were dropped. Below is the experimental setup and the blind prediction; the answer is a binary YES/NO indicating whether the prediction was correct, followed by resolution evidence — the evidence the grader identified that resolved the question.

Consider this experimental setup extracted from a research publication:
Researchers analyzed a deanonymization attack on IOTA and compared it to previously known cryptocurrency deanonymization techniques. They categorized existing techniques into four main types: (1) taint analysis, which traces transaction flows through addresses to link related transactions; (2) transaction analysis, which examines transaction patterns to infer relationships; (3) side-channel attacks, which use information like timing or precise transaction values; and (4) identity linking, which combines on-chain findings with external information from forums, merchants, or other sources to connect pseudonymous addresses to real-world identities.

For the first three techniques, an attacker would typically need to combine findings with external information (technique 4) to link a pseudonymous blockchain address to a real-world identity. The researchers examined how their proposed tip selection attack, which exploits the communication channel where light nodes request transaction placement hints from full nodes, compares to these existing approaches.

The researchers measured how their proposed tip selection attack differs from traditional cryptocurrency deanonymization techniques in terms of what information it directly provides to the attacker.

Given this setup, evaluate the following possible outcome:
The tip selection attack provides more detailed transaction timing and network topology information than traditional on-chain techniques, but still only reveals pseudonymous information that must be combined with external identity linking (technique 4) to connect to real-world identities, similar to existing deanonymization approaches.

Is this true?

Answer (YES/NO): NO